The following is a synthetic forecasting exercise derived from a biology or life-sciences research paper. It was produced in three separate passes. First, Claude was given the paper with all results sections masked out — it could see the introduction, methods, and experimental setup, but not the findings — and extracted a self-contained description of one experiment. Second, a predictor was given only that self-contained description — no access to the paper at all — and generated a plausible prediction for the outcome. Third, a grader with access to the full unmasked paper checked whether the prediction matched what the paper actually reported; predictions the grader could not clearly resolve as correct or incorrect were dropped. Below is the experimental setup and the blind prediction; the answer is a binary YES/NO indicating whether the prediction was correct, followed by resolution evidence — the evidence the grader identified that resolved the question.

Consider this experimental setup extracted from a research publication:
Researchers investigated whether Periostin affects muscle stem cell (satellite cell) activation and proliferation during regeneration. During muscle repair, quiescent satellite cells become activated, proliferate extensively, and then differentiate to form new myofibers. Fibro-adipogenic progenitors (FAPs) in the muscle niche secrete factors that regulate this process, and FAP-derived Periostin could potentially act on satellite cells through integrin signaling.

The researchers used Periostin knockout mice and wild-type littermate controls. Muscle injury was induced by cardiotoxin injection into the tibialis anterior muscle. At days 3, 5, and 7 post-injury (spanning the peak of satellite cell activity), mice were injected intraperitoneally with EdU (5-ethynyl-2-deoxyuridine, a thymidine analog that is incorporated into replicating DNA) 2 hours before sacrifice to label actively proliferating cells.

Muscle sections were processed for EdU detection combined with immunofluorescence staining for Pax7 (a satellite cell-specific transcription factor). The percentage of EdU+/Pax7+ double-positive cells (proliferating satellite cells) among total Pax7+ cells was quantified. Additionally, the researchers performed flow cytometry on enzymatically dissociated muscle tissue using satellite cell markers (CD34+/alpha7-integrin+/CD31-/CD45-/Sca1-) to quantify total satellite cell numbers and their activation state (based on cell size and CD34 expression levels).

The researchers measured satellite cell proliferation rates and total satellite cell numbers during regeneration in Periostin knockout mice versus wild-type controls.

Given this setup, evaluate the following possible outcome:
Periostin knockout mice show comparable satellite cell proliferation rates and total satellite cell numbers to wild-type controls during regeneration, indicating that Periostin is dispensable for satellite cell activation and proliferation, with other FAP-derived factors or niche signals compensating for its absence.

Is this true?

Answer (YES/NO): NO